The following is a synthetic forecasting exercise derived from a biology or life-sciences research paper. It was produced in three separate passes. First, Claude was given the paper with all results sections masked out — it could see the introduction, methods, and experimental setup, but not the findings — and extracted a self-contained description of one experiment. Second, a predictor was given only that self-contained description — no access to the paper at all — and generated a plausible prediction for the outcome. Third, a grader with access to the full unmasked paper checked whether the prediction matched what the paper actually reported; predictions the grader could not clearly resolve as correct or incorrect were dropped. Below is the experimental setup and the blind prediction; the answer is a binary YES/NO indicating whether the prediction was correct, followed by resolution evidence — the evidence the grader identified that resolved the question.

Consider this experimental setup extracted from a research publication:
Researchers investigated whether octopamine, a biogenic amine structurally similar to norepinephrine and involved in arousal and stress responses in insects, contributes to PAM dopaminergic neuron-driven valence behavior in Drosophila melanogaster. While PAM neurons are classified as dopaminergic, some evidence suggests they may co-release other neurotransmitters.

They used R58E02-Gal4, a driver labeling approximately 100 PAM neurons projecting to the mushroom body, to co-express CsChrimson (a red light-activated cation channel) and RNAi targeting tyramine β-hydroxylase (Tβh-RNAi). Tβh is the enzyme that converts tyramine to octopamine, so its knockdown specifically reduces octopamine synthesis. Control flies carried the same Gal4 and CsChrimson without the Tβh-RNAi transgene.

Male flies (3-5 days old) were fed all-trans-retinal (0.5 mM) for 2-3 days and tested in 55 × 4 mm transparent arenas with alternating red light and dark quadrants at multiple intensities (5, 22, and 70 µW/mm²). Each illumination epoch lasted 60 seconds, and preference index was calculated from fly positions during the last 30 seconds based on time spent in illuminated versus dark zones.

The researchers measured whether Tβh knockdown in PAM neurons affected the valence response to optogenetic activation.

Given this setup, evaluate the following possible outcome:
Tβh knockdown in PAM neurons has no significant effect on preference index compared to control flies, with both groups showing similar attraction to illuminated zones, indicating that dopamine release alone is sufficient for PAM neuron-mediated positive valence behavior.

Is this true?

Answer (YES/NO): NO